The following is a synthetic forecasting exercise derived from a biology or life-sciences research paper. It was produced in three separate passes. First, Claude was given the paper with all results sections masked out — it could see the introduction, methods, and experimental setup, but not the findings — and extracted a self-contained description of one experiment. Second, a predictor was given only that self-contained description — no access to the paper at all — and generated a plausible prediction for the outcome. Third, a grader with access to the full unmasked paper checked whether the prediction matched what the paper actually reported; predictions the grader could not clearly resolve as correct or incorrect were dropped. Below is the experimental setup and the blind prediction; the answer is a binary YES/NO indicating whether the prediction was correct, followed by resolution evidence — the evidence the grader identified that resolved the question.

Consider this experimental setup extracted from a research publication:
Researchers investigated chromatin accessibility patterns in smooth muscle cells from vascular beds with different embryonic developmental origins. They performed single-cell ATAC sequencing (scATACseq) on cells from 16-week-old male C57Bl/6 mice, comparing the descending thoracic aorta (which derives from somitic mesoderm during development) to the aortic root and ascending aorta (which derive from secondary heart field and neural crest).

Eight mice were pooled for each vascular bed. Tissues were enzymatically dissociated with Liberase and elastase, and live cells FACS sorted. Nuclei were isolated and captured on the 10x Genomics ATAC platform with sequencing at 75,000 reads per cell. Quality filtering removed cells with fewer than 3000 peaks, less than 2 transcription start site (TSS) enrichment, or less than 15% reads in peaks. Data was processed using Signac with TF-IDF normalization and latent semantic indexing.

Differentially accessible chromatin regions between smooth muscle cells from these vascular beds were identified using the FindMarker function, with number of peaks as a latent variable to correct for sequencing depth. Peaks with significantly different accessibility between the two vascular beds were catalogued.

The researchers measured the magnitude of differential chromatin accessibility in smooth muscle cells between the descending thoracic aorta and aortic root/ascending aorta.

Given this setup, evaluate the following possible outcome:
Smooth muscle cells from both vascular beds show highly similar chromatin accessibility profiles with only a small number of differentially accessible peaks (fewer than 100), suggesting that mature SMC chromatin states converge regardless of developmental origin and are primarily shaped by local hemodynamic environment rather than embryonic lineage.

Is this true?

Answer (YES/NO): NO